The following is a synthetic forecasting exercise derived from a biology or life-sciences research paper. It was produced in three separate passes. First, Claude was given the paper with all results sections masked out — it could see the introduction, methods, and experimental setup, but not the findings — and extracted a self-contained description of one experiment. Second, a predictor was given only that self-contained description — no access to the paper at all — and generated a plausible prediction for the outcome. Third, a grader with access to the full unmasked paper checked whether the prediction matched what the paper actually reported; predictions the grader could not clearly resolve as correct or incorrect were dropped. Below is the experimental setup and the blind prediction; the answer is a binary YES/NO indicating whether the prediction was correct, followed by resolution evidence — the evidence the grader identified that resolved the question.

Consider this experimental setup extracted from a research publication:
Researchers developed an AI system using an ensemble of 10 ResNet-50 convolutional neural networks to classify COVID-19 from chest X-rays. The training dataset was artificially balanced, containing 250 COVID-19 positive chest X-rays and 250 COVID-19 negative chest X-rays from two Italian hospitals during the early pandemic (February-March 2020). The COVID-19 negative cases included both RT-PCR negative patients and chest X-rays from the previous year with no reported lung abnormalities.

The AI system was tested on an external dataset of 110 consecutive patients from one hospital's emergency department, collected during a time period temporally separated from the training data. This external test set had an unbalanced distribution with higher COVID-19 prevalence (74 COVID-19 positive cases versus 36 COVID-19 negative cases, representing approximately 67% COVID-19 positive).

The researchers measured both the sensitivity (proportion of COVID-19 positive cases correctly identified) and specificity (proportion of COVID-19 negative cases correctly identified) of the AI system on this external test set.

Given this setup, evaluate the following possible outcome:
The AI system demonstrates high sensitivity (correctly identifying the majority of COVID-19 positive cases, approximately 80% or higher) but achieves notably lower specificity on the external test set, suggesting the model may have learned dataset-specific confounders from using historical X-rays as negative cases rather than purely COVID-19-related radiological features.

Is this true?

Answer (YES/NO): NO